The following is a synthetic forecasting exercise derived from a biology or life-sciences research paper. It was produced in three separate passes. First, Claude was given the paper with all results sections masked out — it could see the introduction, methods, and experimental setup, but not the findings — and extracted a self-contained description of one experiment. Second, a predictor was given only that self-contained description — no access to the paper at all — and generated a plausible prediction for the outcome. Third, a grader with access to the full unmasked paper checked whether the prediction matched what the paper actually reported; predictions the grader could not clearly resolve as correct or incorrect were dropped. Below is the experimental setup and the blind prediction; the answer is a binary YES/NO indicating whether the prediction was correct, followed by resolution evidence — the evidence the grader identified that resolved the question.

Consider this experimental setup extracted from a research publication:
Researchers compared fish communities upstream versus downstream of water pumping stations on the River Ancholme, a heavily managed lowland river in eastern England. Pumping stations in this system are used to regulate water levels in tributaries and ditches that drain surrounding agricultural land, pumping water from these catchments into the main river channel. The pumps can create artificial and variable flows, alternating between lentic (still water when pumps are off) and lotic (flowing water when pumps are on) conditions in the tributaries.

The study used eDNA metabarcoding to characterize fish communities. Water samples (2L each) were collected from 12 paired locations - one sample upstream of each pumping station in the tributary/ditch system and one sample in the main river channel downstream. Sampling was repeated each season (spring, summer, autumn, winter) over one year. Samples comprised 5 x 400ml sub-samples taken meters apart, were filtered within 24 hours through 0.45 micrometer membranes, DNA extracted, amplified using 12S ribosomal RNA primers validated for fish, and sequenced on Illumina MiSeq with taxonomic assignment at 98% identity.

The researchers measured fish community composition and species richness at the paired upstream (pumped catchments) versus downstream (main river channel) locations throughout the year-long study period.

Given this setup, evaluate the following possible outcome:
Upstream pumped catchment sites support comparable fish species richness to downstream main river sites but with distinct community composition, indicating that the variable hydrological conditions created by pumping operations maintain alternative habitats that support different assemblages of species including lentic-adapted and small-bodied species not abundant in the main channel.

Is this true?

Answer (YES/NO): NO